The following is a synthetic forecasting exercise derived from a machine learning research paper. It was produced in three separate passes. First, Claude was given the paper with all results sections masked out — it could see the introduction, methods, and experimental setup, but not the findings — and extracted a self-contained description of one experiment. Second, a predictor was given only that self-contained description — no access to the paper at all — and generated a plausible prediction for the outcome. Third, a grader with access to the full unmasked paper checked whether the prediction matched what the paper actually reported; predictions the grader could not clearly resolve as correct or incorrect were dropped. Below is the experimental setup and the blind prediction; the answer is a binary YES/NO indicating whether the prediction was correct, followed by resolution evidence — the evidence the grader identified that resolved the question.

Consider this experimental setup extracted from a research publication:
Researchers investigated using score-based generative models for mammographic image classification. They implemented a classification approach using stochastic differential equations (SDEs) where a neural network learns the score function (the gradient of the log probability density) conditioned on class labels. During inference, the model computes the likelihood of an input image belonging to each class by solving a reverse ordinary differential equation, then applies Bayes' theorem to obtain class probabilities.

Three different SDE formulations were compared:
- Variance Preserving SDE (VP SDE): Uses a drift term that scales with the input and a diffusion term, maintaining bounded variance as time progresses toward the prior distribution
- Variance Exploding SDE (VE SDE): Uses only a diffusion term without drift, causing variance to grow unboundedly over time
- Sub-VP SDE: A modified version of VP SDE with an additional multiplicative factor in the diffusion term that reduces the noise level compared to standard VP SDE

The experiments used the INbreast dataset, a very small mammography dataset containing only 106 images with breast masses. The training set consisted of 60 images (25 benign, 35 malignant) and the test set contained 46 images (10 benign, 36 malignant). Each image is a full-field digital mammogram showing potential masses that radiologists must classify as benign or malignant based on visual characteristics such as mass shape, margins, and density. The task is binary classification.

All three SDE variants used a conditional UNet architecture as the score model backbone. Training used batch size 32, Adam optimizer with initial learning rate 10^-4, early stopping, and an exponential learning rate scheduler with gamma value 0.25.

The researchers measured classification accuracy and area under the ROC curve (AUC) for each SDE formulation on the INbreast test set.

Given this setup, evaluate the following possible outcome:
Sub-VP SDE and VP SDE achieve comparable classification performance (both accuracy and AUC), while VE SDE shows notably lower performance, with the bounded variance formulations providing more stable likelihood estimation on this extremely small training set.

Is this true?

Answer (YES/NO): NO